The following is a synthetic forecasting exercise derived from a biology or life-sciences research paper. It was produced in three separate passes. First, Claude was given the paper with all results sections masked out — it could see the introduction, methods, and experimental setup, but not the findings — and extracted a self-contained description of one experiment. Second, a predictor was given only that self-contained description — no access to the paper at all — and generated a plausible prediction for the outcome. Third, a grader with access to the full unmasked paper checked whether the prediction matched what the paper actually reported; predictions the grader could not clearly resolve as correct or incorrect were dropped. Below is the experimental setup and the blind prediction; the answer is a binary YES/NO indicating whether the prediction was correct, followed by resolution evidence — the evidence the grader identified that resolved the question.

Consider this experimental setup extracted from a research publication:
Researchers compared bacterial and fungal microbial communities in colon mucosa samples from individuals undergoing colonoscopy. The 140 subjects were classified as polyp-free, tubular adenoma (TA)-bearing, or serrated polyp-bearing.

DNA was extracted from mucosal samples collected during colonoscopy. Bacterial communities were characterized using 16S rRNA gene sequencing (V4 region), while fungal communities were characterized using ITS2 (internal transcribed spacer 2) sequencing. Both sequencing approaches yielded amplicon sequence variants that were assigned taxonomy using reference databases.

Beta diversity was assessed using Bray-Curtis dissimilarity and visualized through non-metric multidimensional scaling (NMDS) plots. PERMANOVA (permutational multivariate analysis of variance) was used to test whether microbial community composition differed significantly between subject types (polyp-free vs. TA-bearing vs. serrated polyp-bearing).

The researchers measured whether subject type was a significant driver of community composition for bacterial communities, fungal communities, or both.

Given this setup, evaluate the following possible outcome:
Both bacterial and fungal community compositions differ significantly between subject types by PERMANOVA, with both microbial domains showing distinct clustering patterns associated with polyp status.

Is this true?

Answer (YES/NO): NO